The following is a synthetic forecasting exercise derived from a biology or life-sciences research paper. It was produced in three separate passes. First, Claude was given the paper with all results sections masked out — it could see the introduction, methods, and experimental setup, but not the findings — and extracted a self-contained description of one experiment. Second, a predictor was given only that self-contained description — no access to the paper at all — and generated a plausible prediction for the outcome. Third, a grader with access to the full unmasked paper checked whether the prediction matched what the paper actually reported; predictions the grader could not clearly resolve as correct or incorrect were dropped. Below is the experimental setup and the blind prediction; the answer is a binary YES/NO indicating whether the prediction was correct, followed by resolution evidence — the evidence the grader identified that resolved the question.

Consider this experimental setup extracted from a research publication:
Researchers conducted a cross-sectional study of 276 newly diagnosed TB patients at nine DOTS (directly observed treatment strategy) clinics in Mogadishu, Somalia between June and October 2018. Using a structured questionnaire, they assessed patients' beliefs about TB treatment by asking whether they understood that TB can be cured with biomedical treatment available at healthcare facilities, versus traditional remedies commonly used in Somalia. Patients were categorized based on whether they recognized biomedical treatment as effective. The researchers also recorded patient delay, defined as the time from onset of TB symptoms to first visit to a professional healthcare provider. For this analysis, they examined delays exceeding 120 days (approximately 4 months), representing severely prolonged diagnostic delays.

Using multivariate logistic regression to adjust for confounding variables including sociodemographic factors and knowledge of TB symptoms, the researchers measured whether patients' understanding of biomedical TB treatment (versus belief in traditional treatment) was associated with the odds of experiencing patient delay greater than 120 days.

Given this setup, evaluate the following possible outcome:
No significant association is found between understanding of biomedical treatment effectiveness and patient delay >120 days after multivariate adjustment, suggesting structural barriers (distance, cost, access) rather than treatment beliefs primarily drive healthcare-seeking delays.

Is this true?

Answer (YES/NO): NO